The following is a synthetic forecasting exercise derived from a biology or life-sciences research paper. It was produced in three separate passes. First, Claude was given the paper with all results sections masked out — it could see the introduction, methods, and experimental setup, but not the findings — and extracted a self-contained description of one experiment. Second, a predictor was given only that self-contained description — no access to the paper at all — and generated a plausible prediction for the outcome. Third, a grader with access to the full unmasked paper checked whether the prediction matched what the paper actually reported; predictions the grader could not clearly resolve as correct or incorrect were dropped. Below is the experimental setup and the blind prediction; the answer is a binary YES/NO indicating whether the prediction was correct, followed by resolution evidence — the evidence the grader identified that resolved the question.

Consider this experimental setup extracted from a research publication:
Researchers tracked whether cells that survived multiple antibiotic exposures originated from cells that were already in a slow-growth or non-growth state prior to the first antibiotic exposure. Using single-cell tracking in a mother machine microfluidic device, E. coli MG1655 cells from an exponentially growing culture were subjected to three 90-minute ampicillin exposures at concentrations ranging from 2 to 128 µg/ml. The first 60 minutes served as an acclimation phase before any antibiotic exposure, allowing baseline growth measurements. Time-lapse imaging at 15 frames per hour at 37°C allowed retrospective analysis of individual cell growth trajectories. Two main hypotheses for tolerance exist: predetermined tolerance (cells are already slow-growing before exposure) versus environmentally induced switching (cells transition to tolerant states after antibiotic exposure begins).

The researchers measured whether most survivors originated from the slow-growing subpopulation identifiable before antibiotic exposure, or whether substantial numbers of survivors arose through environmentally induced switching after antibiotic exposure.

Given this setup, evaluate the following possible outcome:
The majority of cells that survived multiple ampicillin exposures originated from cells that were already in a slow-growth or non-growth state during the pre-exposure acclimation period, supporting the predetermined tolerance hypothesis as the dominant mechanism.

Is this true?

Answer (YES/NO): NO